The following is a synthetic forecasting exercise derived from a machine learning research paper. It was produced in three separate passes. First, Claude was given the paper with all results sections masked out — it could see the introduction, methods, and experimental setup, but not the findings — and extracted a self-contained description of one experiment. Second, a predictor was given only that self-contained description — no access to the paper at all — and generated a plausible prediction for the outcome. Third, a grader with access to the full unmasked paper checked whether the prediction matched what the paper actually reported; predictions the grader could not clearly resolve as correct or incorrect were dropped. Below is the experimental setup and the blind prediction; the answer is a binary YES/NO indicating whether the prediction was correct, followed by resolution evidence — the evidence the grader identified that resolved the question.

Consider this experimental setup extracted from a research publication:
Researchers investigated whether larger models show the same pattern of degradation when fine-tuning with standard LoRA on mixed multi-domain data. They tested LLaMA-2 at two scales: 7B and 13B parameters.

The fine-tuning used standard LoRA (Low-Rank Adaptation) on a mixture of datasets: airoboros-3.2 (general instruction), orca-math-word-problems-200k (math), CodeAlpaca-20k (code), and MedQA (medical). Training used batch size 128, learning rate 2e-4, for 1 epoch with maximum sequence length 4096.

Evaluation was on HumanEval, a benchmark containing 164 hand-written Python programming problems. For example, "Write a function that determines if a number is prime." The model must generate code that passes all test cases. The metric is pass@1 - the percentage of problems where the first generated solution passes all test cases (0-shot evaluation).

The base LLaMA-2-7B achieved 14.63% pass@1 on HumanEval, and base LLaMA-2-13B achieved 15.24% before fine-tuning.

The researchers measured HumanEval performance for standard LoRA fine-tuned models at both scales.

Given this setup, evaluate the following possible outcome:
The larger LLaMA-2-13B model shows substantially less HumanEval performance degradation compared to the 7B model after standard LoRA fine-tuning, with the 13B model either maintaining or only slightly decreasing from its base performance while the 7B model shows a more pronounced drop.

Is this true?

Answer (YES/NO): NO